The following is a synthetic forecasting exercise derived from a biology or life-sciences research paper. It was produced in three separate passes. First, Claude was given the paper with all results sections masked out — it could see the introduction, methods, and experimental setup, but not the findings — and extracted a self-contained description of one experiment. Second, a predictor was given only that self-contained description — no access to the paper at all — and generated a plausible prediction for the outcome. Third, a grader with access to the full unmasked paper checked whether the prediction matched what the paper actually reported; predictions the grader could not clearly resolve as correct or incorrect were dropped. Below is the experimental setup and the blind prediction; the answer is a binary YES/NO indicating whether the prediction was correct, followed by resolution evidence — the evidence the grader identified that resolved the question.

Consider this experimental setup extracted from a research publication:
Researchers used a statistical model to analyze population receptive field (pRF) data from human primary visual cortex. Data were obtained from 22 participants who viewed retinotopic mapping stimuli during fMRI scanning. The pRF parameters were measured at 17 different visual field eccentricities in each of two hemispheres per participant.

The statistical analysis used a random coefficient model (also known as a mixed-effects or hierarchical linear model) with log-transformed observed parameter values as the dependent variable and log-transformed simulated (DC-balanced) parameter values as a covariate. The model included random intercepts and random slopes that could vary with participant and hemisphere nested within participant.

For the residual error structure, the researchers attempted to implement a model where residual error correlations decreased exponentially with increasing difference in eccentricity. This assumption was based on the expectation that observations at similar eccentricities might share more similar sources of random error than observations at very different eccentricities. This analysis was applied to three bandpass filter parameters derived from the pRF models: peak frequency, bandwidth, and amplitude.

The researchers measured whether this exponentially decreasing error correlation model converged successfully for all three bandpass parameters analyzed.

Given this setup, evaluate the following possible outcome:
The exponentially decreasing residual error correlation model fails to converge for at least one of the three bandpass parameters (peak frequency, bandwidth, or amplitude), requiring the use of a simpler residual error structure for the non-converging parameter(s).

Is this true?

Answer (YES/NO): YES